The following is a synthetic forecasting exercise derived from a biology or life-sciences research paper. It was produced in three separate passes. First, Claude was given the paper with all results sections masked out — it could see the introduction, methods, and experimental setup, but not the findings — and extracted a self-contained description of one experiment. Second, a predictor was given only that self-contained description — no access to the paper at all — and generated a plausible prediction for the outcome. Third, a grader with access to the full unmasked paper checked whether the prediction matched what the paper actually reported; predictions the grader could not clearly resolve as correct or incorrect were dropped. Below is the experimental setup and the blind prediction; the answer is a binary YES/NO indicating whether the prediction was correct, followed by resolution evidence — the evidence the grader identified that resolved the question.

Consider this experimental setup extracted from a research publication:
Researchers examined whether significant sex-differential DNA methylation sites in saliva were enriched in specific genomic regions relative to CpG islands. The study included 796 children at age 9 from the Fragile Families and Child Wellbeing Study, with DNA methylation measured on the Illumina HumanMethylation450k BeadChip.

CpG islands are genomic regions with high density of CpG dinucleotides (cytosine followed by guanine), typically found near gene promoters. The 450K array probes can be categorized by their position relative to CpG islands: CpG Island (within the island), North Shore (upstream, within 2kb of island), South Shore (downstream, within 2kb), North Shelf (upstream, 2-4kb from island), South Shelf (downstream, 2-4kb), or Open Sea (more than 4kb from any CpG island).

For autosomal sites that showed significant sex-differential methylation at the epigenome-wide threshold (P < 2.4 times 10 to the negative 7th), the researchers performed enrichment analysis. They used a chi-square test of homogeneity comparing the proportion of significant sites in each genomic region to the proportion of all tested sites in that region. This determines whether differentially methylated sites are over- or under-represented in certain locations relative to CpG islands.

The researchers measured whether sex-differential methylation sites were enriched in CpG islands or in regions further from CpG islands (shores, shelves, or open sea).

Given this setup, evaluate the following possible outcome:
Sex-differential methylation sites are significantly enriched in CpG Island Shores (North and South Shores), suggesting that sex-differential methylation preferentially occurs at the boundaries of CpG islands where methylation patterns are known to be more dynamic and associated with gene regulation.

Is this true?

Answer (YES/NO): YES